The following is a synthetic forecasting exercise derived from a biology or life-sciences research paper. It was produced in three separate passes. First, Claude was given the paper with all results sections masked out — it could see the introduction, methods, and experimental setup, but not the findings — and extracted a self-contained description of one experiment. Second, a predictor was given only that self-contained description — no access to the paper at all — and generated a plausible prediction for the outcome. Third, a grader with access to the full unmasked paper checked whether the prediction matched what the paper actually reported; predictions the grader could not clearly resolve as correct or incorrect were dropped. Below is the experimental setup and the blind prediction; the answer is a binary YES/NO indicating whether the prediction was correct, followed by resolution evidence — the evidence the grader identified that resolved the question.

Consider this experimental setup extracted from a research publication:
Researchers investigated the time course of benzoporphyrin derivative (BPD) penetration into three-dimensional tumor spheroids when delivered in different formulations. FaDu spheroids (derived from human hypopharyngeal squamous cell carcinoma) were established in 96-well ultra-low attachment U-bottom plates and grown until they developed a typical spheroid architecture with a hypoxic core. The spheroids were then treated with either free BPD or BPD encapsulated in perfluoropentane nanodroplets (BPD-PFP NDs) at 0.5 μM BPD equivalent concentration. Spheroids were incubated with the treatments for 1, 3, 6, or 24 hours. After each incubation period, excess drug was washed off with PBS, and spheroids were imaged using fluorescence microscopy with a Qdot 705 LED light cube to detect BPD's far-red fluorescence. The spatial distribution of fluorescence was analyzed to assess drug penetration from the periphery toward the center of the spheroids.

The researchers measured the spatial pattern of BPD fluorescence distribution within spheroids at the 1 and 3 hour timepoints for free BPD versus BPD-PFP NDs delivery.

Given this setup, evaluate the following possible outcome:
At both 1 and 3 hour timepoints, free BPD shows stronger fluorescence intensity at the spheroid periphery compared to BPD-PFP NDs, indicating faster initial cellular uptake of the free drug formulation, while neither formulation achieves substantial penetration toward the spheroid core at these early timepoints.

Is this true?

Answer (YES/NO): NO